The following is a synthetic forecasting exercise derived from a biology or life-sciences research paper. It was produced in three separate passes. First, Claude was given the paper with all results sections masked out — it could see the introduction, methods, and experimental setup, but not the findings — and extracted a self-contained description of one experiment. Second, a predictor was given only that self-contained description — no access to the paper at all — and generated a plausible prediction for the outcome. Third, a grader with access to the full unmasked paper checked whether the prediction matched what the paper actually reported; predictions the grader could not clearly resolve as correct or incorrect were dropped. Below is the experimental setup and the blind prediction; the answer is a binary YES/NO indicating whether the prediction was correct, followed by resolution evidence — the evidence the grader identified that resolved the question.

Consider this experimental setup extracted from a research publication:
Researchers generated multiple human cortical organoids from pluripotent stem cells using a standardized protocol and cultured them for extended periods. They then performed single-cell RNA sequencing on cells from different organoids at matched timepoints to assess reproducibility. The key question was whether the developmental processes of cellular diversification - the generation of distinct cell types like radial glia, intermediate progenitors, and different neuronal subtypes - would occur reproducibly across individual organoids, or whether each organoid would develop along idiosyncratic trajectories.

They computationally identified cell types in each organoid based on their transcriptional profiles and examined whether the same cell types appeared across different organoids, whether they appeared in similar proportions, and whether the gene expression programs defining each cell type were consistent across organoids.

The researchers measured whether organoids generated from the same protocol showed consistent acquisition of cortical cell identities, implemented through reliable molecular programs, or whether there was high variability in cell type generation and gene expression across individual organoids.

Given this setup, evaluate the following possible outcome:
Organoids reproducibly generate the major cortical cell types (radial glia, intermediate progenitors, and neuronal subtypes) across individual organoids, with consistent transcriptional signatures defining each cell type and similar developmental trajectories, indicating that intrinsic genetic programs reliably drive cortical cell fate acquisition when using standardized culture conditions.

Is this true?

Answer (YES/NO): YES